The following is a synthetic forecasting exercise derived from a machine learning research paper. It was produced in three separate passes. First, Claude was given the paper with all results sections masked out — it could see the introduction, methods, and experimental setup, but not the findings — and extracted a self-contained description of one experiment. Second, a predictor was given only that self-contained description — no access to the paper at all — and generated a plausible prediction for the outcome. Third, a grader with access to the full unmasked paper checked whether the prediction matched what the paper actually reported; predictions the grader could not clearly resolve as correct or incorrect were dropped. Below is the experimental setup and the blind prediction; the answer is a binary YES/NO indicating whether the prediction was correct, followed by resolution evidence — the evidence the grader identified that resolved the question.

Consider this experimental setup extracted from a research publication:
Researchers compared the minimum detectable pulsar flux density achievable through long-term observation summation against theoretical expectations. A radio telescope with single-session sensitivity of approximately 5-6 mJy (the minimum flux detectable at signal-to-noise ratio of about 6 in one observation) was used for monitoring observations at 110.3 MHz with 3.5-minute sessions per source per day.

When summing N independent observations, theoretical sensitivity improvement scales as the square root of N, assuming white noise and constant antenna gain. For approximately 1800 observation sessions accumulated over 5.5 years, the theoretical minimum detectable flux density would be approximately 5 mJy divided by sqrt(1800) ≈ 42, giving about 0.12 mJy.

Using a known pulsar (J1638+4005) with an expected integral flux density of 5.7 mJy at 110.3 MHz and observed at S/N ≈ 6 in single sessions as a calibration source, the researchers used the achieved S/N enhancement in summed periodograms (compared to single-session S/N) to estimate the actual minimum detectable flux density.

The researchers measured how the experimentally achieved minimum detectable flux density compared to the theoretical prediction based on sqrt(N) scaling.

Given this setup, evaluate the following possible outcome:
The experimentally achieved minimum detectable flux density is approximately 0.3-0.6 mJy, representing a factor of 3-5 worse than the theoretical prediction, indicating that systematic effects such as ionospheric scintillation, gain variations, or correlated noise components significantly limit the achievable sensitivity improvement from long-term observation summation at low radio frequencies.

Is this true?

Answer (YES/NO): NO